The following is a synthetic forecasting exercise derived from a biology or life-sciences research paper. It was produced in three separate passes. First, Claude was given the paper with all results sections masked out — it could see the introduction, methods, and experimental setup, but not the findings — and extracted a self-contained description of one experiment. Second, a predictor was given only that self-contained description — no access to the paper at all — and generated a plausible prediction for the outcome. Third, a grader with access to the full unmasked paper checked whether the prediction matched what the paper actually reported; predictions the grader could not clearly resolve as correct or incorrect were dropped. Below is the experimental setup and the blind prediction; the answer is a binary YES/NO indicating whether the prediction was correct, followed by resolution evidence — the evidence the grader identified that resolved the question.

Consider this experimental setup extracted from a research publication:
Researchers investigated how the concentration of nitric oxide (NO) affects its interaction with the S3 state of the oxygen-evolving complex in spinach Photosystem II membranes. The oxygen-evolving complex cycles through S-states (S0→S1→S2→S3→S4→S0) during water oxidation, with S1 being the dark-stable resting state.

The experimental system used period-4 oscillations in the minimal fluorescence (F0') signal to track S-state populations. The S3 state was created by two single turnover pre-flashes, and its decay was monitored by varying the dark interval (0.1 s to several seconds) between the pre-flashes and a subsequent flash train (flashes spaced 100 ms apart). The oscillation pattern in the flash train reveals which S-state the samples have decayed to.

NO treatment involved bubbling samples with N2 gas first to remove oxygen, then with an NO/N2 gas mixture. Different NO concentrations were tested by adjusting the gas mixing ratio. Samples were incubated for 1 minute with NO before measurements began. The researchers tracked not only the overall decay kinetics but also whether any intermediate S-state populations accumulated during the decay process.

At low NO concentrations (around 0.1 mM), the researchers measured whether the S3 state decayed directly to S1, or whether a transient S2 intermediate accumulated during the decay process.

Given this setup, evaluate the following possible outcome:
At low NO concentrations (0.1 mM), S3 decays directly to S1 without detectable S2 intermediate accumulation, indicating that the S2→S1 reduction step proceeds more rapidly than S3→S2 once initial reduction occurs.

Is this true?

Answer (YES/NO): NO